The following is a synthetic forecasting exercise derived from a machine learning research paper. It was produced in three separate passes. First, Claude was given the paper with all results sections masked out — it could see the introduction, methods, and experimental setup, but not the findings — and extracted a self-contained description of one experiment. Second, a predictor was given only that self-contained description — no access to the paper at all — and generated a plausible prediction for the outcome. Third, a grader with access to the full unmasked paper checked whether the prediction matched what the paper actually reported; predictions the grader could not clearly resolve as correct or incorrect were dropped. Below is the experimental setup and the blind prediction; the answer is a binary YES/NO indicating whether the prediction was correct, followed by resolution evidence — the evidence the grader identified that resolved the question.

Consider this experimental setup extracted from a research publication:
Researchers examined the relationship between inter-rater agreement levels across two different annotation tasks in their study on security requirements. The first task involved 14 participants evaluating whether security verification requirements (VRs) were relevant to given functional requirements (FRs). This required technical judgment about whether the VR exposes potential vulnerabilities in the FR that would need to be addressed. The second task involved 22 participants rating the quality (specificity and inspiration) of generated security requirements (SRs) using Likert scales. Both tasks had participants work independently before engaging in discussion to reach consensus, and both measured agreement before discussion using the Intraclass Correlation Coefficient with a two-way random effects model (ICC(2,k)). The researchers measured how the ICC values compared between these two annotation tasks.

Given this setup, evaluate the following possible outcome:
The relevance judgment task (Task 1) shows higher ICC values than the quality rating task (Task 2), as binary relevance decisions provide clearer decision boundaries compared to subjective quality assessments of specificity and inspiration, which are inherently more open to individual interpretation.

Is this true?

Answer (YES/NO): NO